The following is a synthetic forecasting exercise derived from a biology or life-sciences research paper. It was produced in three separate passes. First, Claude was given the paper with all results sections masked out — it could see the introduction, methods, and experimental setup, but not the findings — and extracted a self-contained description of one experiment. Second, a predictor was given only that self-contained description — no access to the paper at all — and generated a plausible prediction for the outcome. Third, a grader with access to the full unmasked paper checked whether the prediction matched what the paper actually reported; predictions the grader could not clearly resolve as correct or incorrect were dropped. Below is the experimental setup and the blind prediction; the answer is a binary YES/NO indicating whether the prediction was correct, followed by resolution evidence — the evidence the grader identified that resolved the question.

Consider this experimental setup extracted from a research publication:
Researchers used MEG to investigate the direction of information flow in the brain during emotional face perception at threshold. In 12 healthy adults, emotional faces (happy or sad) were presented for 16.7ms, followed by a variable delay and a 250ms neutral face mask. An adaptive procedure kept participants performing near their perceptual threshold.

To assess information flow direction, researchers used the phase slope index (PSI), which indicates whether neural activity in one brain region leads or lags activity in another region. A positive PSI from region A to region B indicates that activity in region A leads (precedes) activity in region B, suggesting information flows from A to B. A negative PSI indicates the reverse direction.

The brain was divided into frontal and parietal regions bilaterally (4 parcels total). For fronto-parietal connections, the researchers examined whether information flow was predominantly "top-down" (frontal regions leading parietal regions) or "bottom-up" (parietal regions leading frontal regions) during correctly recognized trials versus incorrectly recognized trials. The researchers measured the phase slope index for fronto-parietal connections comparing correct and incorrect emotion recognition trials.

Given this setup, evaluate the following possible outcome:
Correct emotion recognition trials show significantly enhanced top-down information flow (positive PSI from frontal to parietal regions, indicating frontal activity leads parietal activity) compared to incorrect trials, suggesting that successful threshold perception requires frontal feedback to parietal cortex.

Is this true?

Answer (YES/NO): YES